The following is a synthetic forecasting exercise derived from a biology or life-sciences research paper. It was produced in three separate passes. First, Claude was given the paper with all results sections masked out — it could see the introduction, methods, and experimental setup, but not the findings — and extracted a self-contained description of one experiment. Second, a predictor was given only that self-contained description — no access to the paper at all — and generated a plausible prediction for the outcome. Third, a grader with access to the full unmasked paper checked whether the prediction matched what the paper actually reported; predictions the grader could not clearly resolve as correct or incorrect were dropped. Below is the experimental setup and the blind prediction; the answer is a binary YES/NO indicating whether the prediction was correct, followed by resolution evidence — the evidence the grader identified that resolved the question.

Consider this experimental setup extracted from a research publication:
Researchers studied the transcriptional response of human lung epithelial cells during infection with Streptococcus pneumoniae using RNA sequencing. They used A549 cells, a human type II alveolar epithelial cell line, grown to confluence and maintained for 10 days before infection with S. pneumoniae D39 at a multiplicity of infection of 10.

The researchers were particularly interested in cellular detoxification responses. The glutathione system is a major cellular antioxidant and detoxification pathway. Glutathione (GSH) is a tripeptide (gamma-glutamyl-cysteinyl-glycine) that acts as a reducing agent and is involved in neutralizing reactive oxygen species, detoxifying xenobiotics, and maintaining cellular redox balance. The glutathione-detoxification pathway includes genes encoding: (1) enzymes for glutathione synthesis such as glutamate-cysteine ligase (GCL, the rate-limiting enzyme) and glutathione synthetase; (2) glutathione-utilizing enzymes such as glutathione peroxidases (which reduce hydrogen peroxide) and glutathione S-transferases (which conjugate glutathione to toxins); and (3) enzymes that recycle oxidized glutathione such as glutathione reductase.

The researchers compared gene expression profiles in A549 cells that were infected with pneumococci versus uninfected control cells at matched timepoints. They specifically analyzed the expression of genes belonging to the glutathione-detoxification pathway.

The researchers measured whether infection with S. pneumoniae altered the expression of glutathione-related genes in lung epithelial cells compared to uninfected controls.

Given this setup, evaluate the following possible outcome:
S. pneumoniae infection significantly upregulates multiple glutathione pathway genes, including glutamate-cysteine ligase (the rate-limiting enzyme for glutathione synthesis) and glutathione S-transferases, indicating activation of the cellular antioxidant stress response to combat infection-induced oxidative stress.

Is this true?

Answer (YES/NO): YES